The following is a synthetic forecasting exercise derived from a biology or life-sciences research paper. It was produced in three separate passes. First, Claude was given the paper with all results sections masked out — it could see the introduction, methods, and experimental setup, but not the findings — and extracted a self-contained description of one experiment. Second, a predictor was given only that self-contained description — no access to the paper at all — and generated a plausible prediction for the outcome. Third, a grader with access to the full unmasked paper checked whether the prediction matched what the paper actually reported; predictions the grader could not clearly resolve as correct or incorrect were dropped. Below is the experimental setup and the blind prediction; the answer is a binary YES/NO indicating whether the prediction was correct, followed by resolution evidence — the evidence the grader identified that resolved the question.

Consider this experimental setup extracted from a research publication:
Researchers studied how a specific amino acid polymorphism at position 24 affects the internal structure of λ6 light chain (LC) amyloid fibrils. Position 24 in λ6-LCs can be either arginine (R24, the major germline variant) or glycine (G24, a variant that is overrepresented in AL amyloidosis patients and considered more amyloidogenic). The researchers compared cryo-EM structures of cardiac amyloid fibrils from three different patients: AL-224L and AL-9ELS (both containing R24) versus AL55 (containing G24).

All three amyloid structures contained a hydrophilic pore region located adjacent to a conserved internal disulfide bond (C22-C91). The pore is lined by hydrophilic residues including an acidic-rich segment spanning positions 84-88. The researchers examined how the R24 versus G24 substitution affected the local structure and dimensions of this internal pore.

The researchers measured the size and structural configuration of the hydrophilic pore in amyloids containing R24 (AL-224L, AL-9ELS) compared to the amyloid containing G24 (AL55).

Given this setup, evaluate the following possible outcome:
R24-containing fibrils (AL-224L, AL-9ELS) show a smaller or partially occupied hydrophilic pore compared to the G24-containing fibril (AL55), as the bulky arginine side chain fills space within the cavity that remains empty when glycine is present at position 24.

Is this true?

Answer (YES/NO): NO